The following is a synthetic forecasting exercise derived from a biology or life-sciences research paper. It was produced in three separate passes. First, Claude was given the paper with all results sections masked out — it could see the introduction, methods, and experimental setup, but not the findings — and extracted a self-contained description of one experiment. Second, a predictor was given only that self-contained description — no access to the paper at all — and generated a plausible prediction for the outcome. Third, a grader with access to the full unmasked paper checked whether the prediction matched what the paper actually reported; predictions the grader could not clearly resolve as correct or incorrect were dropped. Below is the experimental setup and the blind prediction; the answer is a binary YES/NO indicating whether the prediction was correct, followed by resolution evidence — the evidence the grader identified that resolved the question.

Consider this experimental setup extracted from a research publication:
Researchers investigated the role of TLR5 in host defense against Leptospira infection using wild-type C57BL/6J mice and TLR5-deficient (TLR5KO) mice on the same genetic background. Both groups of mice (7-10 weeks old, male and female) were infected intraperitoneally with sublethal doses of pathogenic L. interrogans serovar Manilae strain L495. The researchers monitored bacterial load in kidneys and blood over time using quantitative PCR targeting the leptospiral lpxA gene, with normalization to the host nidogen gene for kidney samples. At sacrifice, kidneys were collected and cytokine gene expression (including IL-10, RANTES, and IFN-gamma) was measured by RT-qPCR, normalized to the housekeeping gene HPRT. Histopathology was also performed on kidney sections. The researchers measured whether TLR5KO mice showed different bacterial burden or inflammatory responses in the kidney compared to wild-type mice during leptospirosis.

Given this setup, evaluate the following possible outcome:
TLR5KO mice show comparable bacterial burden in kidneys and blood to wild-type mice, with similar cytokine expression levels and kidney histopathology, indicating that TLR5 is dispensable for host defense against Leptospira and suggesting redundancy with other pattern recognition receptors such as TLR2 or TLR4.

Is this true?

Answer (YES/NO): NO